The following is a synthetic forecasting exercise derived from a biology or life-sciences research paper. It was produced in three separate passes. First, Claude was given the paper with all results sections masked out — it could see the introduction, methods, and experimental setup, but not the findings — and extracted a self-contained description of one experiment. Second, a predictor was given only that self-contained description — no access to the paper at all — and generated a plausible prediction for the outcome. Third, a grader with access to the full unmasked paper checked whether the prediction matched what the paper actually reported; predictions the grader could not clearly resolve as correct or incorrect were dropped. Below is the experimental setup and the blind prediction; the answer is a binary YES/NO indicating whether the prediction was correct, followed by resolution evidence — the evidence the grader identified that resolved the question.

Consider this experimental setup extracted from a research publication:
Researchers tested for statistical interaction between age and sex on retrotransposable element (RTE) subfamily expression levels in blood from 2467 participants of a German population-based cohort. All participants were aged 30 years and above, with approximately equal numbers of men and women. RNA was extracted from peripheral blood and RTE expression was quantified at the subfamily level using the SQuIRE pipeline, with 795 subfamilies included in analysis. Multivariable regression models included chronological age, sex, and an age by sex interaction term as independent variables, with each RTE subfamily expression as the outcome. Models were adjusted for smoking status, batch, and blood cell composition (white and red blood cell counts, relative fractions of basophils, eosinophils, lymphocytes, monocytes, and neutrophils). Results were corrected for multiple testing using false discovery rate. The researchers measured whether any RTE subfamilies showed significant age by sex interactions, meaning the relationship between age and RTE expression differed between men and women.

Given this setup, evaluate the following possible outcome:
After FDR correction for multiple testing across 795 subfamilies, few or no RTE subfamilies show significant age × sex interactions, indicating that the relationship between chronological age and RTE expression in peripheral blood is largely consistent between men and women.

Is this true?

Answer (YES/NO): YES